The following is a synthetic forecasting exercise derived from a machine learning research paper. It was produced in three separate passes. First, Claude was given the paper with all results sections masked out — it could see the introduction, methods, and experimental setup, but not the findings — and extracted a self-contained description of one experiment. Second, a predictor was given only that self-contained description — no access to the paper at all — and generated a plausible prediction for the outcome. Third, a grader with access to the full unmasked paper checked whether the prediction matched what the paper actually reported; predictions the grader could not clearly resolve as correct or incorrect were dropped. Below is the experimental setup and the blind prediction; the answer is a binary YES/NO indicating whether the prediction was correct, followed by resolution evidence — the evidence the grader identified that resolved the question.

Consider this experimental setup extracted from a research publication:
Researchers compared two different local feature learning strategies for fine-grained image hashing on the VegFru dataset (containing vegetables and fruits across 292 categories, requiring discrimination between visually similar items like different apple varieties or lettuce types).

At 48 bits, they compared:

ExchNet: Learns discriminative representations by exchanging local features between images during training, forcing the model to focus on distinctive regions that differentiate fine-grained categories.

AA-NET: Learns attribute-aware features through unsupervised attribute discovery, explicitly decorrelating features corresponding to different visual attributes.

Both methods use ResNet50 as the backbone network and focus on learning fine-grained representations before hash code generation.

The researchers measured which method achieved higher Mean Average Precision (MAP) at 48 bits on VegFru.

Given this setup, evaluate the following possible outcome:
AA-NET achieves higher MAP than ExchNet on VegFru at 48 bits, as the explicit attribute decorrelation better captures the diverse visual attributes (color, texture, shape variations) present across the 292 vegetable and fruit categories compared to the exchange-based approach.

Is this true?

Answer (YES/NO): YES